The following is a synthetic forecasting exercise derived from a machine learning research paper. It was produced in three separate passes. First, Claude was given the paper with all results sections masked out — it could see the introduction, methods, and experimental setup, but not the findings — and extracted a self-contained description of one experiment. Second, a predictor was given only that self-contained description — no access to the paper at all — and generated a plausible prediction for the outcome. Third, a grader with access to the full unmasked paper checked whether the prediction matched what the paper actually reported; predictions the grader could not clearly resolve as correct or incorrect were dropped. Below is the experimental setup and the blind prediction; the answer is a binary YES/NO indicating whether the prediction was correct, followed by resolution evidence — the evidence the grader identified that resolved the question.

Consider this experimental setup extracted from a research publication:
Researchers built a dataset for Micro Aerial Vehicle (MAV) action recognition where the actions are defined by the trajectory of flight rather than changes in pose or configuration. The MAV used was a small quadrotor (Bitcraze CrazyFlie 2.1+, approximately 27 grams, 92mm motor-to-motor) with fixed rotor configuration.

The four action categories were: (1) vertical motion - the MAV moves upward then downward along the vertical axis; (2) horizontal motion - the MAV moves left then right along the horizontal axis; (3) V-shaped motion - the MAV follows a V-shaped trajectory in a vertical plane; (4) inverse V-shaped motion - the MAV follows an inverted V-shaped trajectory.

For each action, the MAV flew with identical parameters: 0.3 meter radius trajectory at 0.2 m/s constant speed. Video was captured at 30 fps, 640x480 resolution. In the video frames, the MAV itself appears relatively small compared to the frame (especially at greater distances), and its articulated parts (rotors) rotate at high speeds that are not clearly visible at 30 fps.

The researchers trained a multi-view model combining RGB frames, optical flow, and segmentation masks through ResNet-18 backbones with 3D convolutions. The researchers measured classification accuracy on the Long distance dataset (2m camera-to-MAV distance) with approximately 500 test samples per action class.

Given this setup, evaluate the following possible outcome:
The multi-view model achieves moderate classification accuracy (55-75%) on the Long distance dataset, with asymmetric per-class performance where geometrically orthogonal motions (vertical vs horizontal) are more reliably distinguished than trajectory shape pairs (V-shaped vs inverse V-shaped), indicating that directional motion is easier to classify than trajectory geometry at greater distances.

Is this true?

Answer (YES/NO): NO